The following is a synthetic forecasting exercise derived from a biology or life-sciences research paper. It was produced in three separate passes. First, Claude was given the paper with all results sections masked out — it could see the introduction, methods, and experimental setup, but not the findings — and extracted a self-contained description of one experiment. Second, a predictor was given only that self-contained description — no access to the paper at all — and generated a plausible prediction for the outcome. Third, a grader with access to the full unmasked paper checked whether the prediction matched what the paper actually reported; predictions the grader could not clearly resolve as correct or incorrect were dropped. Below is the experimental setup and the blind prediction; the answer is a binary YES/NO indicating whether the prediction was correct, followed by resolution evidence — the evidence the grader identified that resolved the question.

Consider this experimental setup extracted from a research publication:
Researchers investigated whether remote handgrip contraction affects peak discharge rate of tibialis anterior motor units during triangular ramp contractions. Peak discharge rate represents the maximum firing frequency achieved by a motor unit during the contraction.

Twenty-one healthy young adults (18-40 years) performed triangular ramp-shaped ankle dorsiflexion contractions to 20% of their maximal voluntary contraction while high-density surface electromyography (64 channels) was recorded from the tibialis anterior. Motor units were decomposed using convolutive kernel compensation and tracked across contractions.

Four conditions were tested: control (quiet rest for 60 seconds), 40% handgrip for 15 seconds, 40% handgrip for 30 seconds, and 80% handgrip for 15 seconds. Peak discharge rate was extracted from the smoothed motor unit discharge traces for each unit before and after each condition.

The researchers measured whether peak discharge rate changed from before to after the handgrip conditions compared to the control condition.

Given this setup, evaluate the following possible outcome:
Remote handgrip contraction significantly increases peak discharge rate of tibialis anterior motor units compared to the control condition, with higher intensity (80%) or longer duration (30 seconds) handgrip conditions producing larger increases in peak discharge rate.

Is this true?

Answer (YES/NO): NO